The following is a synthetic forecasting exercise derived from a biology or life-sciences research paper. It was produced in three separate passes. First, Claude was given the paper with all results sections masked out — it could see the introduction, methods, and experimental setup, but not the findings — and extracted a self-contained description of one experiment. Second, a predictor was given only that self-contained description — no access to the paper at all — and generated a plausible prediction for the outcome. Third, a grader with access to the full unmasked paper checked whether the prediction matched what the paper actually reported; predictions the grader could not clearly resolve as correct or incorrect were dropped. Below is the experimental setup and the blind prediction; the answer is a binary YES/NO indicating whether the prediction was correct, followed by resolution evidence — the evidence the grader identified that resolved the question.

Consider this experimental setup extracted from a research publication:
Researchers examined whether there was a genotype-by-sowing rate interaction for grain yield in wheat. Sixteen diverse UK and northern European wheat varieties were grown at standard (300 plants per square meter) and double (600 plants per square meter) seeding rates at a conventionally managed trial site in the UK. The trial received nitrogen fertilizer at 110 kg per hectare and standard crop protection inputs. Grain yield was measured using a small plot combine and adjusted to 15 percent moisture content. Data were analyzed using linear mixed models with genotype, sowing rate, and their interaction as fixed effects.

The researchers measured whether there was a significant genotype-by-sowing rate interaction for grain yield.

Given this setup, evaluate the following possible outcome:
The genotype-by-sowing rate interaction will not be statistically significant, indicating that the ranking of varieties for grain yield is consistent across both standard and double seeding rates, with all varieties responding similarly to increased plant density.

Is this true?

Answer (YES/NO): YES